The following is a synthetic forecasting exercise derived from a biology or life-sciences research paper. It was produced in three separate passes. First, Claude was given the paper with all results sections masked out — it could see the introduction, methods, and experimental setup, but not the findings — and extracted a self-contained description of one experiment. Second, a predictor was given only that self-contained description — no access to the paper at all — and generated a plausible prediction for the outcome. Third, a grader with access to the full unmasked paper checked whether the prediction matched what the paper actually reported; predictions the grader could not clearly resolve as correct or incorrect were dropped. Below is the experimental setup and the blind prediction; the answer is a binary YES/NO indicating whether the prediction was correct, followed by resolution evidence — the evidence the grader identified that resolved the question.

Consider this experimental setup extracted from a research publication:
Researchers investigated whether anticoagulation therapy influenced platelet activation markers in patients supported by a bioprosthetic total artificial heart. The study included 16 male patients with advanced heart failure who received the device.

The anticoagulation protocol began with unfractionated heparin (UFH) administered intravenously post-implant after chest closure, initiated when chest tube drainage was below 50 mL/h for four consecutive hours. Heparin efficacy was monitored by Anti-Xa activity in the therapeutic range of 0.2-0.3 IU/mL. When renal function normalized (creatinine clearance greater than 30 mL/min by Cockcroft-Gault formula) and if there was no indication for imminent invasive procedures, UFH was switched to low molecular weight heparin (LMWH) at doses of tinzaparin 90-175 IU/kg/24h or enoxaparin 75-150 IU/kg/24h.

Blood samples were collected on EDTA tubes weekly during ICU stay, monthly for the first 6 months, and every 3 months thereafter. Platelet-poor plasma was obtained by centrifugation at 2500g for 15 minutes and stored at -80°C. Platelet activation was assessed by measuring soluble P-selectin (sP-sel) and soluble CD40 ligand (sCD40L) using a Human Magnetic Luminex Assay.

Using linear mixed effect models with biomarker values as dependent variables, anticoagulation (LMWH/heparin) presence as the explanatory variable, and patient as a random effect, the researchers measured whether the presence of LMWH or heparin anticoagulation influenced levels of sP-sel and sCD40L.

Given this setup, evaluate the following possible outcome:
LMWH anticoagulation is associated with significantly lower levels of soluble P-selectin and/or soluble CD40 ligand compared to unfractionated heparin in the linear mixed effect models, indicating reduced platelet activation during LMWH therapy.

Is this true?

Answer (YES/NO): NO